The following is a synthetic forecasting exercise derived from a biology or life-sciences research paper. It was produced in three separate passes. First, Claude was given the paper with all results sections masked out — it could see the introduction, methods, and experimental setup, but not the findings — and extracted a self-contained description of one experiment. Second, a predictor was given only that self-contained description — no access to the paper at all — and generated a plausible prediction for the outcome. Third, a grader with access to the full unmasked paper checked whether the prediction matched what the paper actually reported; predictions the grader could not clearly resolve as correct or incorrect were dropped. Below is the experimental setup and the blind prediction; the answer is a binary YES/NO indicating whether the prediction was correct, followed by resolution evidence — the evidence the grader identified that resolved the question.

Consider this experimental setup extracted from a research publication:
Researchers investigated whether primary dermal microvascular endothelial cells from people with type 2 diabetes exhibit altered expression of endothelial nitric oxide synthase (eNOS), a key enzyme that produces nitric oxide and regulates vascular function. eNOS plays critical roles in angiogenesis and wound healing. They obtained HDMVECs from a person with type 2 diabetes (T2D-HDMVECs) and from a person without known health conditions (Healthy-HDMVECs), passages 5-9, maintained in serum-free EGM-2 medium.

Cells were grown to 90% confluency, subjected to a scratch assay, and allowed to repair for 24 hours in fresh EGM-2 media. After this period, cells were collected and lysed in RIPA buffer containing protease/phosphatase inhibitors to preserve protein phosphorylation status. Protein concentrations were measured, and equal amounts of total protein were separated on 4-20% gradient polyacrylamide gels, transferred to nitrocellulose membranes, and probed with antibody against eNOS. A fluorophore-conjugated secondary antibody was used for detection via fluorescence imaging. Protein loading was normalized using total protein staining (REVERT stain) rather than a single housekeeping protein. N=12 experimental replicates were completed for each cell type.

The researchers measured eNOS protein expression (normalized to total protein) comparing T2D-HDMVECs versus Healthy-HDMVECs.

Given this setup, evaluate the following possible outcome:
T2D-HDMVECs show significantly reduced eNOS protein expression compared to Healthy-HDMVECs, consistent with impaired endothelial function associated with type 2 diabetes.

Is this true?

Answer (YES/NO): YES